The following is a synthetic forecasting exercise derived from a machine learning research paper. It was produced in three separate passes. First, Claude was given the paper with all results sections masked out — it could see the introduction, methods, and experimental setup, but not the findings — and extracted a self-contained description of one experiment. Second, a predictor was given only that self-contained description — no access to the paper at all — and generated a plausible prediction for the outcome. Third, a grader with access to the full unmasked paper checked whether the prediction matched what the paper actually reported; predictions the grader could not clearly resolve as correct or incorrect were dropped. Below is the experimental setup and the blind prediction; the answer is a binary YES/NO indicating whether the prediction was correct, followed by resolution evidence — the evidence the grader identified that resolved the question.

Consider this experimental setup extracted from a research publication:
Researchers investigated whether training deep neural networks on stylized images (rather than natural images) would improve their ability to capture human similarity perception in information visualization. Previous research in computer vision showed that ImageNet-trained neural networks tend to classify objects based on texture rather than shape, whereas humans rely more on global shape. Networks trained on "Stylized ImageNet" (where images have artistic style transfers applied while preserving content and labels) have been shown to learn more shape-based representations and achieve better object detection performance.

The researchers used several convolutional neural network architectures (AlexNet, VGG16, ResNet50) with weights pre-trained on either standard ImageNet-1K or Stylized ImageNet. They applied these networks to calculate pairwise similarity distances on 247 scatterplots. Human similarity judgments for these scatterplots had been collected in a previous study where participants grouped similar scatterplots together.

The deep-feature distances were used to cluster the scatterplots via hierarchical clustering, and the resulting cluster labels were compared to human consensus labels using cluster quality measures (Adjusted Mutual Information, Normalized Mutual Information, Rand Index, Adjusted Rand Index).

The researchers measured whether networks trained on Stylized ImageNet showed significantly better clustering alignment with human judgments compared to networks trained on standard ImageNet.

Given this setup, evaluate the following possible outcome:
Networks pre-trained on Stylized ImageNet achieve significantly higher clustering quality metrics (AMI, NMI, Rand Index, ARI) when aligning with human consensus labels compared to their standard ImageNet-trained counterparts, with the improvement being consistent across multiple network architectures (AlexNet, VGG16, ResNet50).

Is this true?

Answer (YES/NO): NO